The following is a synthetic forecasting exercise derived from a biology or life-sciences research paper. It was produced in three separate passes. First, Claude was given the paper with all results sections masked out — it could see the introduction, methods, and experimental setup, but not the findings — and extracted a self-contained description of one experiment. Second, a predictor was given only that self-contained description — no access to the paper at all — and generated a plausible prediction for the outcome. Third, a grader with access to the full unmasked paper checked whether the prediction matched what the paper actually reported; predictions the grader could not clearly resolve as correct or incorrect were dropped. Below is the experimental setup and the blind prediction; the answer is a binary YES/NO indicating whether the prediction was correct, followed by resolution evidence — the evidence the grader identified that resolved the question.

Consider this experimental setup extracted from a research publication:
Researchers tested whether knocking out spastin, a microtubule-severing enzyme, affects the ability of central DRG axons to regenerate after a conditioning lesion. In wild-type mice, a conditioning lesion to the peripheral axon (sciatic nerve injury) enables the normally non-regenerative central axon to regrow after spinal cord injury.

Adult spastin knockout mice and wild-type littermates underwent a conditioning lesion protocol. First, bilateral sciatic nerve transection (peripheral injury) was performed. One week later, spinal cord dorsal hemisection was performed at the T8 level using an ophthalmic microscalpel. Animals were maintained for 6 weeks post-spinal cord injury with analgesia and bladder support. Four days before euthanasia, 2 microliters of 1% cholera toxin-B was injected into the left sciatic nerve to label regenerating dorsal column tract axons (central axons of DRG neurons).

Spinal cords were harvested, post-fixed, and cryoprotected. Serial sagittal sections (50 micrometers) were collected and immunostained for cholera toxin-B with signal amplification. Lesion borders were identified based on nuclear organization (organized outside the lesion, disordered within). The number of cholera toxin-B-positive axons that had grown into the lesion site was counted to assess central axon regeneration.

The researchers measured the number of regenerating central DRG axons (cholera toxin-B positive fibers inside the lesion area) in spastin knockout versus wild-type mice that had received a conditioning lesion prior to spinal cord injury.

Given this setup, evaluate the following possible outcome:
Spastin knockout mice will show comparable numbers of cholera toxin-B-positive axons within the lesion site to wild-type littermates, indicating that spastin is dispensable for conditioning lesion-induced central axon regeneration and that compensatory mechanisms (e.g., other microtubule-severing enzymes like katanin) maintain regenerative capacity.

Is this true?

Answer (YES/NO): NO